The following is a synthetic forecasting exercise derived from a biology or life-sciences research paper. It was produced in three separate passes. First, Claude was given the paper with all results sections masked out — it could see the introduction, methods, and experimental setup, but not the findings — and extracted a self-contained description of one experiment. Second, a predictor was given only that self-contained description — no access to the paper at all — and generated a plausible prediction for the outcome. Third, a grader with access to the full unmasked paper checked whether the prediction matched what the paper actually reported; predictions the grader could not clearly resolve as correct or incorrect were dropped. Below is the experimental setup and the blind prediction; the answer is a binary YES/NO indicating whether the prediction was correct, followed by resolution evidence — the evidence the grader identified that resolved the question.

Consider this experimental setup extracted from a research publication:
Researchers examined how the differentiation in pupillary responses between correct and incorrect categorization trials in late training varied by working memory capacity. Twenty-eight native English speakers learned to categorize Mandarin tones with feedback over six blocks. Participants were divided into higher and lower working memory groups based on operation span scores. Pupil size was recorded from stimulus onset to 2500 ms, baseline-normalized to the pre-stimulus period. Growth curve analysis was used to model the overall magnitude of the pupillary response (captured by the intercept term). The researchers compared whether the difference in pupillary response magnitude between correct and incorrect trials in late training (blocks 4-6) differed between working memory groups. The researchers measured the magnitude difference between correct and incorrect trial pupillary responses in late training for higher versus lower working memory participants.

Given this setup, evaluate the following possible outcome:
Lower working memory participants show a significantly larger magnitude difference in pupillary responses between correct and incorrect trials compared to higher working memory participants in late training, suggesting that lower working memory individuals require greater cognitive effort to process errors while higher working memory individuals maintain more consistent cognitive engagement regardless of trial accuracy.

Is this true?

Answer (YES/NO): NO